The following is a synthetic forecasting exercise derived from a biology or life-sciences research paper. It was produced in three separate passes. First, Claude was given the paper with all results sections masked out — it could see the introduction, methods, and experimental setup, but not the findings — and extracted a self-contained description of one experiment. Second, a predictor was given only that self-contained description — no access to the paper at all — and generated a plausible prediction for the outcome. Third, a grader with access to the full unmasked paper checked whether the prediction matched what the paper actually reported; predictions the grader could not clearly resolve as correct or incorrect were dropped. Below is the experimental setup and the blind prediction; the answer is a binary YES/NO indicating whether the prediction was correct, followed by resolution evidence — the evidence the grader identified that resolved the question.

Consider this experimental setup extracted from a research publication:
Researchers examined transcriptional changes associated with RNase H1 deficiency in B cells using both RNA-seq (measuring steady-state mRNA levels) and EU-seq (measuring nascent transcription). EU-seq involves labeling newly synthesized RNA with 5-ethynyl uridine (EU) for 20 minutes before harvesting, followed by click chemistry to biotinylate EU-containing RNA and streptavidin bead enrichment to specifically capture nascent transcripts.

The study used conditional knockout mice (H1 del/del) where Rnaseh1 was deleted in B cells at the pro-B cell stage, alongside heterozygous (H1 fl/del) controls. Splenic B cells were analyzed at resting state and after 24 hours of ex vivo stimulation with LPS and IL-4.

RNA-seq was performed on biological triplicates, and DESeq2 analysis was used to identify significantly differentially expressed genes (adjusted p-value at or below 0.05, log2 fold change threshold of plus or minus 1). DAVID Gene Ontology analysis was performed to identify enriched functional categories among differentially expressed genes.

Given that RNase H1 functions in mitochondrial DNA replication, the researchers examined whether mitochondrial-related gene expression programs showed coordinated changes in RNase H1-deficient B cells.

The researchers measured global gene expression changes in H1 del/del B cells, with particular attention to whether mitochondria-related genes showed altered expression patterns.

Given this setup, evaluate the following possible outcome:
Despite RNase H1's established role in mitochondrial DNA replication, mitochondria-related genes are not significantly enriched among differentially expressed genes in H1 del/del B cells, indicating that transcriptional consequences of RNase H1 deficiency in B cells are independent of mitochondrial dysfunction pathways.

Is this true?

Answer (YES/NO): NO